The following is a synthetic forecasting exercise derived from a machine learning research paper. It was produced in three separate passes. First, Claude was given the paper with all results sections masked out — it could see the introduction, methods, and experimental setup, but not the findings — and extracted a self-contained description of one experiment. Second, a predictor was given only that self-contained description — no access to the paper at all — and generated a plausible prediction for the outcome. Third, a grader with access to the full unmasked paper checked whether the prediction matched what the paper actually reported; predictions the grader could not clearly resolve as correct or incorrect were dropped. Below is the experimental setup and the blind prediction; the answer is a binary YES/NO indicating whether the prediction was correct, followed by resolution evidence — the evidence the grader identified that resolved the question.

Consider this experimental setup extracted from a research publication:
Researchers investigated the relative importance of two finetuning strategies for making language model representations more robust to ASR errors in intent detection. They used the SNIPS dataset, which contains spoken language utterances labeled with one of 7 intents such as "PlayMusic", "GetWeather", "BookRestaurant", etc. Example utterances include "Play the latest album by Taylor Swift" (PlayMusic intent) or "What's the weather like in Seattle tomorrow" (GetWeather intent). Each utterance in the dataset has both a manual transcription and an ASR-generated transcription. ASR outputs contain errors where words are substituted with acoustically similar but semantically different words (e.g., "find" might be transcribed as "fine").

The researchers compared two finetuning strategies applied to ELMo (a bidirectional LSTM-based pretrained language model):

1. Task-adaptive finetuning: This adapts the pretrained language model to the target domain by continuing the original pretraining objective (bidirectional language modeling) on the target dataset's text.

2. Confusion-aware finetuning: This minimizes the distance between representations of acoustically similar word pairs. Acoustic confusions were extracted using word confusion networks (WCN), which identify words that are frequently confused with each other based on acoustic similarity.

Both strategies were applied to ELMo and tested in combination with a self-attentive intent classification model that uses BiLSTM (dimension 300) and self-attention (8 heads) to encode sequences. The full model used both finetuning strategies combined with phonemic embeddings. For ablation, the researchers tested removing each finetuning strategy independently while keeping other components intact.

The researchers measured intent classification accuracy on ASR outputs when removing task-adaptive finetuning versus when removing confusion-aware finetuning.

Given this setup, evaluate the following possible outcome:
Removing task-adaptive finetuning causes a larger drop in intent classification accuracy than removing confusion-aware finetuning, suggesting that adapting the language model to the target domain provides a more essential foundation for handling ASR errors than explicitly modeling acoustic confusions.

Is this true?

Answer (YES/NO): YES